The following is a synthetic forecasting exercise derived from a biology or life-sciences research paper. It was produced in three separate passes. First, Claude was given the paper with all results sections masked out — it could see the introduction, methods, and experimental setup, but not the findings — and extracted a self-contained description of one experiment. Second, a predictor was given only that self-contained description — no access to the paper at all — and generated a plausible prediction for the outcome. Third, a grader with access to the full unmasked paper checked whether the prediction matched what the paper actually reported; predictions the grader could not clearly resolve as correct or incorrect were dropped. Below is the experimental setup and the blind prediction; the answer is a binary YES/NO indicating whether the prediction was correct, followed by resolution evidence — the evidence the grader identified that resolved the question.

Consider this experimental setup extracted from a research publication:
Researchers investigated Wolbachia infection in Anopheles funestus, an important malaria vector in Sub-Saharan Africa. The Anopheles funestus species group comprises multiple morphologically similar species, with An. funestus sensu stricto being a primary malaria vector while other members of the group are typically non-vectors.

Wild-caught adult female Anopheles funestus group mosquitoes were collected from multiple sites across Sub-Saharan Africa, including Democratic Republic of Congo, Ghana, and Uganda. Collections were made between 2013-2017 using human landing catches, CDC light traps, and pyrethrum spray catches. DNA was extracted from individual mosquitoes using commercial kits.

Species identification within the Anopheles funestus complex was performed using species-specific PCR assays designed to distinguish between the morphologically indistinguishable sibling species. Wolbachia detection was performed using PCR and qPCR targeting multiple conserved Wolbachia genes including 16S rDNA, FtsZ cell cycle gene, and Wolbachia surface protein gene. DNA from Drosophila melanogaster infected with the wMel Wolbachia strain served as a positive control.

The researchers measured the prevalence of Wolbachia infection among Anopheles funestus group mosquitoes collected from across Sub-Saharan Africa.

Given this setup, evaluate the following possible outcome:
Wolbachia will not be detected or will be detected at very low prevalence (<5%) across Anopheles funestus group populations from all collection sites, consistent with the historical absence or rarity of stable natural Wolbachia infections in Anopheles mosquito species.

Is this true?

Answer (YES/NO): YES